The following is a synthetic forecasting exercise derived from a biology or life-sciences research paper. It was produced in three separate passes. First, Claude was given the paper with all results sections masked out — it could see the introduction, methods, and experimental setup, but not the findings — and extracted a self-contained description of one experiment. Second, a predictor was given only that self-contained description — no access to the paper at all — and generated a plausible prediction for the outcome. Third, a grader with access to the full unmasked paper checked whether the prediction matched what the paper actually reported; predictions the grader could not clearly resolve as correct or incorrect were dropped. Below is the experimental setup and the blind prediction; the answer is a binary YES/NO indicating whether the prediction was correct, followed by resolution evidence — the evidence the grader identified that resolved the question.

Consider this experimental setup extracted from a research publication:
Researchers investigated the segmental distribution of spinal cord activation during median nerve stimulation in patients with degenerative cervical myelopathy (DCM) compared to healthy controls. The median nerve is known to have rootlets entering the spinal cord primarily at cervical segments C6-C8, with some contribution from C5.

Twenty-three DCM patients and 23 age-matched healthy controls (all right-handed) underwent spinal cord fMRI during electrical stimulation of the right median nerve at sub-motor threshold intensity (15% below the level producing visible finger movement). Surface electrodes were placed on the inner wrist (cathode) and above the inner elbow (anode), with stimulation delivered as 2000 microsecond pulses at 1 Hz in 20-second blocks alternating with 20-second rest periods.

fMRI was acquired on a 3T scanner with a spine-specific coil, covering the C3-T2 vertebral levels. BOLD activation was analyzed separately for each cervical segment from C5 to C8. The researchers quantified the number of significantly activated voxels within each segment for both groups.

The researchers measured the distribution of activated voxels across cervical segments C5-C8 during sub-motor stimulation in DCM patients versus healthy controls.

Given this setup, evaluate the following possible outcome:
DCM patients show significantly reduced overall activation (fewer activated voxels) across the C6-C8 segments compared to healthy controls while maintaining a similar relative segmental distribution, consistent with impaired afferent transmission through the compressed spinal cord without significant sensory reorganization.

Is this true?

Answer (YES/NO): NO